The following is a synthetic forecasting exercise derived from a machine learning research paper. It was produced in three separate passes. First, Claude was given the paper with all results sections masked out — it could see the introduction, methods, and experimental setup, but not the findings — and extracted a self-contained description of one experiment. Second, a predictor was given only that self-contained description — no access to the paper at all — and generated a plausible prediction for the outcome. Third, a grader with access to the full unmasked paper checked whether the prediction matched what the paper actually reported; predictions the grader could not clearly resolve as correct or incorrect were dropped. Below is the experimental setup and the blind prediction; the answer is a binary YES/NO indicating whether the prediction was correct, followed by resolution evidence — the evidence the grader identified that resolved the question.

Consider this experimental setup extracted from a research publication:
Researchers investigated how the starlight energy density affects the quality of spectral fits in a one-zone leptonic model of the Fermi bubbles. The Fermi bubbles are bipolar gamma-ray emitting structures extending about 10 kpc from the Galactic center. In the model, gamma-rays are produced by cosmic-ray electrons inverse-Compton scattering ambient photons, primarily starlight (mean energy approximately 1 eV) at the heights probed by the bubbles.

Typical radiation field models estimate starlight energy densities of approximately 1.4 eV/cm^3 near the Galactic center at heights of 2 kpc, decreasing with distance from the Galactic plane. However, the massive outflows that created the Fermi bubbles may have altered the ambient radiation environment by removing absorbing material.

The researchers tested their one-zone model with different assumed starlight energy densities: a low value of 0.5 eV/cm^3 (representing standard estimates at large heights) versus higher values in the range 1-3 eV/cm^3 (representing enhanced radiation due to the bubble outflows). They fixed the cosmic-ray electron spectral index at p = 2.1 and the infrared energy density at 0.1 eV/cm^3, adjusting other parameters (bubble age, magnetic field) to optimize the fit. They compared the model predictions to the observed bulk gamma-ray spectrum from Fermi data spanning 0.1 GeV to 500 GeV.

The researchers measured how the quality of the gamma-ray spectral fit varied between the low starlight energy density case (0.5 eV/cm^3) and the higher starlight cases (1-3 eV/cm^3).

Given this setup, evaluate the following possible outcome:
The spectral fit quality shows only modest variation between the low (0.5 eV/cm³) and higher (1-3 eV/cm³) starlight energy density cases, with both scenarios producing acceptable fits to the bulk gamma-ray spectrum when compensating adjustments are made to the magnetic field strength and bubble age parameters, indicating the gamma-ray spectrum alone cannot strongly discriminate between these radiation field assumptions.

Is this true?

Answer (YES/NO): NO